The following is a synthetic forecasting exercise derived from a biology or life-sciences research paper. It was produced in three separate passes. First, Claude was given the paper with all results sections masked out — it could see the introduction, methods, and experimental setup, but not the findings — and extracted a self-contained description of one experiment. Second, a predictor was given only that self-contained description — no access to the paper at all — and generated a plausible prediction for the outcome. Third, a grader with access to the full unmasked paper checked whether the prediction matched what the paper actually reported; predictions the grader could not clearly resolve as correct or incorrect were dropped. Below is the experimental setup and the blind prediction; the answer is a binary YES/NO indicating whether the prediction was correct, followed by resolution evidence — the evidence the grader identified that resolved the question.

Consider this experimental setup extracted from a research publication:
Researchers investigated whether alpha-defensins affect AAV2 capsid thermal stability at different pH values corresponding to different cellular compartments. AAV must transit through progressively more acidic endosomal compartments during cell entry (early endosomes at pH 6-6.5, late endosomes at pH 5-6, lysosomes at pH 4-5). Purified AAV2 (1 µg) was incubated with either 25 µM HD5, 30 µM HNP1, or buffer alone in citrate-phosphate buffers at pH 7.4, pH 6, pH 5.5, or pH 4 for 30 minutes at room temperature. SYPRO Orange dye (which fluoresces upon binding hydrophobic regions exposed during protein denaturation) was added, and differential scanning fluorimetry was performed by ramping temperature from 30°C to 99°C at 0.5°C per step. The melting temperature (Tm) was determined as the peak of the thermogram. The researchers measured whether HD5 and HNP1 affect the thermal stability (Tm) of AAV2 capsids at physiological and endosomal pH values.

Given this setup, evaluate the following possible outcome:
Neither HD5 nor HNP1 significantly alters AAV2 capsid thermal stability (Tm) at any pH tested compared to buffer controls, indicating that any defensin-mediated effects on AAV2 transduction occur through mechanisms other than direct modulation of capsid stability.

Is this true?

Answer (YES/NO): YES